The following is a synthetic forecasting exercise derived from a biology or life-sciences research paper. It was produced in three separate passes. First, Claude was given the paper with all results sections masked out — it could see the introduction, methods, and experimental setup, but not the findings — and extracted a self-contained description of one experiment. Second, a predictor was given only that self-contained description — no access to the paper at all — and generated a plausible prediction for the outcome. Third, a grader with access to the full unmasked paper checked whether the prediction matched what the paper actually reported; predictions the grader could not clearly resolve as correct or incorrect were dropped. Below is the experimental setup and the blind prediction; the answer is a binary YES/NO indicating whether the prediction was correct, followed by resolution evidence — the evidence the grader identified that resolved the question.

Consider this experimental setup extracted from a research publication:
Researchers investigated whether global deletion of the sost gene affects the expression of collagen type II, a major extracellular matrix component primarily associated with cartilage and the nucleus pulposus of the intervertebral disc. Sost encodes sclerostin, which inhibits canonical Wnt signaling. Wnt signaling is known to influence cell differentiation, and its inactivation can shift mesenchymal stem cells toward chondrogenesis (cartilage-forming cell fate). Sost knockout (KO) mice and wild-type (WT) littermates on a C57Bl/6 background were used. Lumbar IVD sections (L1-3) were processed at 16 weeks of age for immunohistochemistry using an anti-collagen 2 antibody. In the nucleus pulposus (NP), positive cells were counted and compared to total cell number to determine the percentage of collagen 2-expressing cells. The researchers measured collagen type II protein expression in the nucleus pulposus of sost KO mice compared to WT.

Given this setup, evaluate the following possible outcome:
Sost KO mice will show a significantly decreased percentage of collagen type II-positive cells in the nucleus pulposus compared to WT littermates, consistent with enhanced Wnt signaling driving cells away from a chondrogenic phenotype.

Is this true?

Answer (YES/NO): NO